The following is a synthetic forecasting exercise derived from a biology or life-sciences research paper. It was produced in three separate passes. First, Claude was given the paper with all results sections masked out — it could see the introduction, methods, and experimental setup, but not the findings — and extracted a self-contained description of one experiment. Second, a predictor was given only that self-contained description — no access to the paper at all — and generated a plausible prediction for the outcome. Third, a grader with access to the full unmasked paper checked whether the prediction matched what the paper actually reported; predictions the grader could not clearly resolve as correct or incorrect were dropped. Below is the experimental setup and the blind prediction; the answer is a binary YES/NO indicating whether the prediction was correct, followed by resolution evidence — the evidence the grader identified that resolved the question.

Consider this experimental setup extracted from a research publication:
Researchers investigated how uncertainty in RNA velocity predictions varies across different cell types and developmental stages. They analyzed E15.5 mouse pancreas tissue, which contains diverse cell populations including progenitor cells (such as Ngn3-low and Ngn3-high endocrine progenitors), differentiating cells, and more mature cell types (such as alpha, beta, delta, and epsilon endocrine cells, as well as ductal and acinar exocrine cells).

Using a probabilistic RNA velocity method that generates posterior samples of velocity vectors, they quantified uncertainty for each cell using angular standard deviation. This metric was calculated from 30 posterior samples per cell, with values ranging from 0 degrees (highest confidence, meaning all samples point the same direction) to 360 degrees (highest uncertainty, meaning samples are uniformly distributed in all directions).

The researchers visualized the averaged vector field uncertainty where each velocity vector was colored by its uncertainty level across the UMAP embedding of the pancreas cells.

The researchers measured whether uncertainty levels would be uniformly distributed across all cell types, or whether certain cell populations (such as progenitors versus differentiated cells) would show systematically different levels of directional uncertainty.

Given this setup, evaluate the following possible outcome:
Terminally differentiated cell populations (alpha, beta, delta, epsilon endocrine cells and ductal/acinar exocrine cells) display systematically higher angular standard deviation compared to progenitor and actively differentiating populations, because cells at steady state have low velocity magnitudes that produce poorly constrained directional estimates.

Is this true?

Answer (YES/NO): YES